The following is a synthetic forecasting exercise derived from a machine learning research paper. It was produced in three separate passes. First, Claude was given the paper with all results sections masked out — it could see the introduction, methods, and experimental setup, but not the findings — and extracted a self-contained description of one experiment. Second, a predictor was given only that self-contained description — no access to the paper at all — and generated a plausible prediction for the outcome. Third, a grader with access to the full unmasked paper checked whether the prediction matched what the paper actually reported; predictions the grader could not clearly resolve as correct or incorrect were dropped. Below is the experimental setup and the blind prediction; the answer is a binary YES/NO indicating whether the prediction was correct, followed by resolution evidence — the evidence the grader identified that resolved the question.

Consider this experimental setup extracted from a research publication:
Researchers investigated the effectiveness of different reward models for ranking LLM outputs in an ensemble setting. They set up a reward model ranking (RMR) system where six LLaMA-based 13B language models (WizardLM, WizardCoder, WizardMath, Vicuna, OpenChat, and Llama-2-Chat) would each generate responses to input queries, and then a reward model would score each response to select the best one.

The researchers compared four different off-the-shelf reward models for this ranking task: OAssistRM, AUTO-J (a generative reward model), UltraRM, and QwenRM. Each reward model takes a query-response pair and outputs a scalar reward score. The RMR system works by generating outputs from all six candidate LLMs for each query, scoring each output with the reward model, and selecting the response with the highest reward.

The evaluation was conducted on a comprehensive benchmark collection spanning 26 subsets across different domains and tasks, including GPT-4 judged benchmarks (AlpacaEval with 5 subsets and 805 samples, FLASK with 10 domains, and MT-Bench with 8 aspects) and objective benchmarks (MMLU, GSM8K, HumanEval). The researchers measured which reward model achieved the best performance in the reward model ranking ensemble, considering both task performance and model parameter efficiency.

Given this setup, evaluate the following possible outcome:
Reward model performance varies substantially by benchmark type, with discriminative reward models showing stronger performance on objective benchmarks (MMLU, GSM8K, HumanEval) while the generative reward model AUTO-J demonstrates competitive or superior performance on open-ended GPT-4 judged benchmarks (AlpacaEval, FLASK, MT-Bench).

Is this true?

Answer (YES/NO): NO